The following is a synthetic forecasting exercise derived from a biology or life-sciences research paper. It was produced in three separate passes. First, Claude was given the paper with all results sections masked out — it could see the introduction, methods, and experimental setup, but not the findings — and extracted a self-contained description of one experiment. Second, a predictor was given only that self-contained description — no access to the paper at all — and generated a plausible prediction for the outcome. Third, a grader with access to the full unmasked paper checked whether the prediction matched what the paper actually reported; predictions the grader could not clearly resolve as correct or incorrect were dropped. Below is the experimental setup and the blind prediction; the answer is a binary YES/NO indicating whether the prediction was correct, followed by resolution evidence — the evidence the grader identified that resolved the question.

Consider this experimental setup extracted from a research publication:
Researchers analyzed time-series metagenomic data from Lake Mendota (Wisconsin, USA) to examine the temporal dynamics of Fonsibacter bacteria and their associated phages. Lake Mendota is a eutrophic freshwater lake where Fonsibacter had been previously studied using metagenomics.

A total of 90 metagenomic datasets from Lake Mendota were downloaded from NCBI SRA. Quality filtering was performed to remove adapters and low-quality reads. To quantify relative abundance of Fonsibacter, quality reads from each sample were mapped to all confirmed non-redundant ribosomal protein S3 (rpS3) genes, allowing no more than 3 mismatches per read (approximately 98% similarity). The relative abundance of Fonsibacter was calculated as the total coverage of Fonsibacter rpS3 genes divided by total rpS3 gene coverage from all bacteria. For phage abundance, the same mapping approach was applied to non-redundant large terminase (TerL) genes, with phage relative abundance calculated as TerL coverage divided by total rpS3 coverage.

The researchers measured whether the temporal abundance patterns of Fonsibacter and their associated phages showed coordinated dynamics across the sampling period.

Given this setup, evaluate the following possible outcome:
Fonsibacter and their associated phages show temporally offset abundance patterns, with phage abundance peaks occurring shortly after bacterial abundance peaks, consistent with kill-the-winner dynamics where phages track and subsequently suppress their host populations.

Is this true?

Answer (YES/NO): NO